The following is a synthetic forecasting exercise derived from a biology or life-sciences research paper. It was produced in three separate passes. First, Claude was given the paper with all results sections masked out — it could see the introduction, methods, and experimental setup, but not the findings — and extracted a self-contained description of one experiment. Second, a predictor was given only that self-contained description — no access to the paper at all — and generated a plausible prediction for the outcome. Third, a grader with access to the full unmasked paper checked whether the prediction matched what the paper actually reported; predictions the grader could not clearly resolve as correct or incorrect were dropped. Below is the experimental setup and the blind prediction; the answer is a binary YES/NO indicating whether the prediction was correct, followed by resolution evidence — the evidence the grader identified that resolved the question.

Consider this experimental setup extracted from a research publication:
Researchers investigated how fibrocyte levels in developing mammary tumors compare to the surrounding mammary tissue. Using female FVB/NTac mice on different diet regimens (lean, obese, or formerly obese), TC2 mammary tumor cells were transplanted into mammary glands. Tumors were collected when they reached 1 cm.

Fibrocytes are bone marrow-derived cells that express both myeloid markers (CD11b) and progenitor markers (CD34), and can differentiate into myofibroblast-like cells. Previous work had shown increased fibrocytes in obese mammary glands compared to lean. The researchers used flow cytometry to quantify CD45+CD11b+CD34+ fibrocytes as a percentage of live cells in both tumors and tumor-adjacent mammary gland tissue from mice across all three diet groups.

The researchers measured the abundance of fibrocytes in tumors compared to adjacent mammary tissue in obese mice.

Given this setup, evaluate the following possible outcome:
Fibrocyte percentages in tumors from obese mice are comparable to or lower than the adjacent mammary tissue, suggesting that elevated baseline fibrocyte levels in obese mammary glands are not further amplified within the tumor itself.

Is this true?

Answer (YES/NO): YES